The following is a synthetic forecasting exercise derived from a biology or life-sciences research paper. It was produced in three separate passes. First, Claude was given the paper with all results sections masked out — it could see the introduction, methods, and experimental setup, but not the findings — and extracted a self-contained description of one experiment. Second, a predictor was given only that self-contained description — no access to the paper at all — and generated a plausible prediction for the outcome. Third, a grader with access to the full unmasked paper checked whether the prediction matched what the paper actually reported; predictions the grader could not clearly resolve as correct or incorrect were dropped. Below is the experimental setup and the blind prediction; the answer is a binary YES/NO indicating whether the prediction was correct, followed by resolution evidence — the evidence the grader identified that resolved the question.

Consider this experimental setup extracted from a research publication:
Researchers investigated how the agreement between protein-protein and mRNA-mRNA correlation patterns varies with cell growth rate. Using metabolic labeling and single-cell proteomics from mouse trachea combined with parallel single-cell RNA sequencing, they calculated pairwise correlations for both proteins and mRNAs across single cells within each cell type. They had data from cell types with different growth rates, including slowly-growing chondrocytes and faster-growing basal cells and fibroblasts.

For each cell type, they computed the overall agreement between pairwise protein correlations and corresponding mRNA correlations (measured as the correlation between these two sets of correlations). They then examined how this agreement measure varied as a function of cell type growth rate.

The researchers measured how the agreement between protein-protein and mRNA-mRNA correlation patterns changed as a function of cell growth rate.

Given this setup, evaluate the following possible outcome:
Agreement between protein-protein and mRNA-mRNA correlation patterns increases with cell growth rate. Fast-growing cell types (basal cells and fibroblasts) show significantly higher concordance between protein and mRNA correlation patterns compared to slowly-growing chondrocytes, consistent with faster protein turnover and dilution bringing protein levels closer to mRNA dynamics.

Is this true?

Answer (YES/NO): YES